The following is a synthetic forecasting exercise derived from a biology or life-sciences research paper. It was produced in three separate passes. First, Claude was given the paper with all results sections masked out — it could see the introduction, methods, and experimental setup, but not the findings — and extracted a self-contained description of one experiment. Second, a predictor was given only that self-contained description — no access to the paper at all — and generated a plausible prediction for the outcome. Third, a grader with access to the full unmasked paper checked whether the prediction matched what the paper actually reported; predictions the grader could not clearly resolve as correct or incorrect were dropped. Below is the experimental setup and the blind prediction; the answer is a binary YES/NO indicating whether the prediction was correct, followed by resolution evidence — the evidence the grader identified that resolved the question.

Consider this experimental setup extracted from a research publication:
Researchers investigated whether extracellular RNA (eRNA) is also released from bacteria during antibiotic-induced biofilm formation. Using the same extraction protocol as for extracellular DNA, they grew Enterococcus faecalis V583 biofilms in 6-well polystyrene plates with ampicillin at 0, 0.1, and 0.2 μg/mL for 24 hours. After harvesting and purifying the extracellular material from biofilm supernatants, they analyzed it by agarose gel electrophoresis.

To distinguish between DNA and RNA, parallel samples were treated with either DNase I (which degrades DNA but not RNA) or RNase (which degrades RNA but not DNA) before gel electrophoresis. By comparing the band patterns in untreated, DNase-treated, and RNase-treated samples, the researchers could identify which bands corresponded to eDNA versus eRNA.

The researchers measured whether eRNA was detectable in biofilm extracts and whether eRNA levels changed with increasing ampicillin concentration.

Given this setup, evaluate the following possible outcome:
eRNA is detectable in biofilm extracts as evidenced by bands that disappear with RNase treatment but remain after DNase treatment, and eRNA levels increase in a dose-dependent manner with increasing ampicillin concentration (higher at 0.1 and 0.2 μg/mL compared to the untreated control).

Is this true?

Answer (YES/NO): NO